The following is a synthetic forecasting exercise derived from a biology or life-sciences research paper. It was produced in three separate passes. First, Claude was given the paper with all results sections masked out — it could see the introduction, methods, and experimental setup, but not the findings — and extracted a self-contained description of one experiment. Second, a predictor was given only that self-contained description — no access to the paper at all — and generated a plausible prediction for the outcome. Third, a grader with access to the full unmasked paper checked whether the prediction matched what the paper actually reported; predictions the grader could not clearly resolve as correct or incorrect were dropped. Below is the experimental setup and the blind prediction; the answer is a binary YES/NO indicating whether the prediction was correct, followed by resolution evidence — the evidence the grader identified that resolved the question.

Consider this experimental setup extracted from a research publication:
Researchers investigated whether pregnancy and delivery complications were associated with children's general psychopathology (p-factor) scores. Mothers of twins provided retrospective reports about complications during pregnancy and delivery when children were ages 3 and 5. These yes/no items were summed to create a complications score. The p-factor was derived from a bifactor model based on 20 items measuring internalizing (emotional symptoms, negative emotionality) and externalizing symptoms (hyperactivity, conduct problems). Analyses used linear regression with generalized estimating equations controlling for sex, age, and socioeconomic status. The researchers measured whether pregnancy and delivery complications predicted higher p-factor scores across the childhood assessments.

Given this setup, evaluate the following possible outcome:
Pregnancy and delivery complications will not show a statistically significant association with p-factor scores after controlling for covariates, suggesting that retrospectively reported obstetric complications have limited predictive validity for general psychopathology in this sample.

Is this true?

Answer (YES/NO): NO